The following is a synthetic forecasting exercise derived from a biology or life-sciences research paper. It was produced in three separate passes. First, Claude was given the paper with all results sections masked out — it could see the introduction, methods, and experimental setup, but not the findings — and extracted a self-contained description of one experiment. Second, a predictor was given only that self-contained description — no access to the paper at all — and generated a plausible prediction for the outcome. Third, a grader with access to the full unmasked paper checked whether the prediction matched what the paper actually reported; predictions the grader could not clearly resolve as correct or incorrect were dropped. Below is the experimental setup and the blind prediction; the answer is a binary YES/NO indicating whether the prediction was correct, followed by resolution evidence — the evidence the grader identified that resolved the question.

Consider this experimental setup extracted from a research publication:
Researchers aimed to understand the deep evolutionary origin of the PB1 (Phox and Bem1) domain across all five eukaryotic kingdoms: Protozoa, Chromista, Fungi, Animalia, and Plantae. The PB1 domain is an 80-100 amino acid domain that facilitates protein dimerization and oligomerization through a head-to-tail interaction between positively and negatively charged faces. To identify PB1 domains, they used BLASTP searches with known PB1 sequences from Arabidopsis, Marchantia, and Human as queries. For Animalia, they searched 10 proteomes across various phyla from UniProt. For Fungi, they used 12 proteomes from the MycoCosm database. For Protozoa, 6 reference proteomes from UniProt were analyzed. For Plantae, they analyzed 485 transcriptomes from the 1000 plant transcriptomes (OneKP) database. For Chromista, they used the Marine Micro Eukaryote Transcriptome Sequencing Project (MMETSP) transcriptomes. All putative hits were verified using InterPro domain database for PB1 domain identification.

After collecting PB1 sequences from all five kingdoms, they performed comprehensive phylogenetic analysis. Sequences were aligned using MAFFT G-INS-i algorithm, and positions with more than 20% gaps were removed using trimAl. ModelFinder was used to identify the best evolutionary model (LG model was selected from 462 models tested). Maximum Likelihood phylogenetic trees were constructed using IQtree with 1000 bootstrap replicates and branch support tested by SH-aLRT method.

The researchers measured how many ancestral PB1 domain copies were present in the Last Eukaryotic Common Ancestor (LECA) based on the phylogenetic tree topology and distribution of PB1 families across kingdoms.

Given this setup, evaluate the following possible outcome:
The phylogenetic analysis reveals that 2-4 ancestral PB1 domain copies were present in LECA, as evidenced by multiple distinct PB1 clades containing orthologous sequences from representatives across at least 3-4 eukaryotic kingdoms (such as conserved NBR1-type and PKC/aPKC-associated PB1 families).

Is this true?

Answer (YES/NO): YES